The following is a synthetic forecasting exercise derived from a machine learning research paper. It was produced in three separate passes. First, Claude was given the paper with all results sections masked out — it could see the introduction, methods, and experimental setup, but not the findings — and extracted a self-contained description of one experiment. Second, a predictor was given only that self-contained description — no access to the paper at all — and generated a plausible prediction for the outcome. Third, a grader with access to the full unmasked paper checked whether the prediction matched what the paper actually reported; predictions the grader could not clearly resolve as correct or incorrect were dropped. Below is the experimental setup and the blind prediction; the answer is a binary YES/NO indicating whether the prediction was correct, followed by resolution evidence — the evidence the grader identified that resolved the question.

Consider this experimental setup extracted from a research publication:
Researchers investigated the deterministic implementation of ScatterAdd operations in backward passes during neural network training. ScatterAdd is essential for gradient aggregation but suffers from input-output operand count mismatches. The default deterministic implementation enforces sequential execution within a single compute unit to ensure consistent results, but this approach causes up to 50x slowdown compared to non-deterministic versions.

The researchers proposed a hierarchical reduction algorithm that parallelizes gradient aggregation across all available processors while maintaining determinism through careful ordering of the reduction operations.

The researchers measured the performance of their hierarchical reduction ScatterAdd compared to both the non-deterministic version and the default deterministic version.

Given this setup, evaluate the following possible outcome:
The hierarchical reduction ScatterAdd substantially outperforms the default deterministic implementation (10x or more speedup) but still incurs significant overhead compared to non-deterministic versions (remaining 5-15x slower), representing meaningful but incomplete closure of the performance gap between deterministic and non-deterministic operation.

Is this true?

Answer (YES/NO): NO